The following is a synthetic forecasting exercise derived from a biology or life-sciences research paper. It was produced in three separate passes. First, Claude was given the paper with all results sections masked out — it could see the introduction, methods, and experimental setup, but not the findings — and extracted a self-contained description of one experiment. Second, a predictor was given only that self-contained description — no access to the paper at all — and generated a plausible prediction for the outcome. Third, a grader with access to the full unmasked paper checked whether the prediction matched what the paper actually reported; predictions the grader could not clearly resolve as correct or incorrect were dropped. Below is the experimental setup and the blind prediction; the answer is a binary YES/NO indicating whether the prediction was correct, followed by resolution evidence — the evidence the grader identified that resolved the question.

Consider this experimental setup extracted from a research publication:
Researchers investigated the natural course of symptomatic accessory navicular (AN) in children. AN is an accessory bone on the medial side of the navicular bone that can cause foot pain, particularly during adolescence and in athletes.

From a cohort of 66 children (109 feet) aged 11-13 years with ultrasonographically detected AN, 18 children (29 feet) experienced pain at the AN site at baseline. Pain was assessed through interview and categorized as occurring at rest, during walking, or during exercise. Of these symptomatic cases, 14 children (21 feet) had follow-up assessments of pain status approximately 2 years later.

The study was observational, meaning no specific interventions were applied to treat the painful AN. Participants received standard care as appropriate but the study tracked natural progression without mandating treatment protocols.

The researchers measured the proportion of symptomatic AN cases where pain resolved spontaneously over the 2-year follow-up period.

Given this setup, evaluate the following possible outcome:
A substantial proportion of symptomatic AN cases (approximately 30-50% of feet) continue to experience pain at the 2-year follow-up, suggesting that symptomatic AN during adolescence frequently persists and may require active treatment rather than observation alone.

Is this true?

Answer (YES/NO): NO